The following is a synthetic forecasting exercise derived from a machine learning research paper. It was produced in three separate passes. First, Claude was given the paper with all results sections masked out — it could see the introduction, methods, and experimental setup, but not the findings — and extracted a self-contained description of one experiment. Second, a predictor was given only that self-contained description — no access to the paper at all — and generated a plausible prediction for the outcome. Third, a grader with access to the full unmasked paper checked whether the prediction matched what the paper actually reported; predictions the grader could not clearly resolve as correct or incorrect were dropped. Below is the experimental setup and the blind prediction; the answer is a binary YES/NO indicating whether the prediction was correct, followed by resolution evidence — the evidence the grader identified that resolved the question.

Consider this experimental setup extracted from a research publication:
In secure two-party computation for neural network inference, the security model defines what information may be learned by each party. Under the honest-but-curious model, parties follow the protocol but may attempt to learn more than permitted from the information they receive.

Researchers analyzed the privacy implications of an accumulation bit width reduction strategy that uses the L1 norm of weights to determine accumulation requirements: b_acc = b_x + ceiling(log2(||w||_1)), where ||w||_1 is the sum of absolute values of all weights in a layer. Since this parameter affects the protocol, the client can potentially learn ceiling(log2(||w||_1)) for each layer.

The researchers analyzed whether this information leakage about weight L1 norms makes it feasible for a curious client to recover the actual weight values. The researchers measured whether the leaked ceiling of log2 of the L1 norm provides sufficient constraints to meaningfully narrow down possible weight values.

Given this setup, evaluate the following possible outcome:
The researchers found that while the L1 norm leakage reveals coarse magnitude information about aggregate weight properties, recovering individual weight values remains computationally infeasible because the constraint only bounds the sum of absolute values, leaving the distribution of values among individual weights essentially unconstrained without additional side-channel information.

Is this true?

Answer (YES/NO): NO